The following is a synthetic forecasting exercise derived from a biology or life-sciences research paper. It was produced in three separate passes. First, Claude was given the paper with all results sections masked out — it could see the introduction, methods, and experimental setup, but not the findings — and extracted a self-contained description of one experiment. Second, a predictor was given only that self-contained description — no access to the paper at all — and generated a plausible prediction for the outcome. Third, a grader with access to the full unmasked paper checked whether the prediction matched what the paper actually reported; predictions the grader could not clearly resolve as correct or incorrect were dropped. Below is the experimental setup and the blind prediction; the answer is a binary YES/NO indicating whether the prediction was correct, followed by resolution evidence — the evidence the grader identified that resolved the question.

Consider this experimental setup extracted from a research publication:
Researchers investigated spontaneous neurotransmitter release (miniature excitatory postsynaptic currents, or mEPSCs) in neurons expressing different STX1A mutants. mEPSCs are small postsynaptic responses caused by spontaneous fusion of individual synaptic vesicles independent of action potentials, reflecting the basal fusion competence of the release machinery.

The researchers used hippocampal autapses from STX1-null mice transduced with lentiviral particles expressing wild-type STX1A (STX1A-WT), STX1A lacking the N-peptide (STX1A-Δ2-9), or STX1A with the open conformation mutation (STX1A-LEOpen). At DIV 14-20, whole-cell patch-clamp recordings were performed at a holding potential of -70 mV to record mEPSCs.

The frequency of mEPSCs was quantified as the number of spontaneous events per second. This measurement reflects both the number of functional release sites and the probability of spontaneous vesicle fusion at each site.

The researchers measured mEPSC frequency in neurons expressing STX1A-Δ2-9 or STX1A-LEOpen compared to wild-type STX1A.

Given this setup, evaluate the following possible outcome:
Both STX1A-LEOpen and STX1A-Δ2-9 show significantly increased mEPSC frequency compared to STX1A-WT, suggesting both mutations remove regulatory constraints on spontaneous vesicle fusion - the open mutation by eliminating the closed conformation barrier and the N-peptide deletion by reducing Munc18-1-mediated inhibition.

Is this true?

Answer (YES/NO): NO